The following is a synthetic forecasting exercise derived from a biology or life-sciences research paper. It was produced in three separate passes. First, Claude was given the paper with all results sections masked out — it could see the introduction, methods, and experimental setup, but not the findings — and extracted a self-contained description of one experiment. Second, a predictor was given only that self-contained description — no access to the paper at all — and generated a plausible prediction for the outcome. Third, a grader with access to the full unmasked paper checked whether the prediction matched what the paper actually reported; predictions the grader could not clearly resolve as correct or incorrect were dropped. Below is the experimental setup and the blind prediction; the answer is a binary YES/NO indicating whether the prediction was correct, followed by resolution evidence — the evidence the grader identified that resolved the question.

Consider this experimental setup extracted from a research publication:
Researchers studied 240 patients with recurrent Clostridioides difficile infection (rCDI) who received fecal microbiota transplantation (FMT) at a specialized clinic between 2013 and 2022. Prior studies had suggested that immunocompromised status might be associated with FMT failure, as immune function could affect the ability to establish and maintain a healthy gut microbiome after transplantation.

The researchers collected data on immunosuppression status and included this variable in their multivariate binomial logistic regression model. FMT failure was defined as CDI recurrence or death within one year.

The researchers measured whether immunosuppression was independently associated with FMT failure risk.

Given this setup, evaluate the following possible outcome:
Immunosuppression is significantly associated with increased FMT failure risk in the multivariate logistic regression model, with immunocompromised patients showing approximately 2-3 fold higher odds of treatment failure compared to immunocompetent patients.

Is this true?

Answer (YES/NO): NO